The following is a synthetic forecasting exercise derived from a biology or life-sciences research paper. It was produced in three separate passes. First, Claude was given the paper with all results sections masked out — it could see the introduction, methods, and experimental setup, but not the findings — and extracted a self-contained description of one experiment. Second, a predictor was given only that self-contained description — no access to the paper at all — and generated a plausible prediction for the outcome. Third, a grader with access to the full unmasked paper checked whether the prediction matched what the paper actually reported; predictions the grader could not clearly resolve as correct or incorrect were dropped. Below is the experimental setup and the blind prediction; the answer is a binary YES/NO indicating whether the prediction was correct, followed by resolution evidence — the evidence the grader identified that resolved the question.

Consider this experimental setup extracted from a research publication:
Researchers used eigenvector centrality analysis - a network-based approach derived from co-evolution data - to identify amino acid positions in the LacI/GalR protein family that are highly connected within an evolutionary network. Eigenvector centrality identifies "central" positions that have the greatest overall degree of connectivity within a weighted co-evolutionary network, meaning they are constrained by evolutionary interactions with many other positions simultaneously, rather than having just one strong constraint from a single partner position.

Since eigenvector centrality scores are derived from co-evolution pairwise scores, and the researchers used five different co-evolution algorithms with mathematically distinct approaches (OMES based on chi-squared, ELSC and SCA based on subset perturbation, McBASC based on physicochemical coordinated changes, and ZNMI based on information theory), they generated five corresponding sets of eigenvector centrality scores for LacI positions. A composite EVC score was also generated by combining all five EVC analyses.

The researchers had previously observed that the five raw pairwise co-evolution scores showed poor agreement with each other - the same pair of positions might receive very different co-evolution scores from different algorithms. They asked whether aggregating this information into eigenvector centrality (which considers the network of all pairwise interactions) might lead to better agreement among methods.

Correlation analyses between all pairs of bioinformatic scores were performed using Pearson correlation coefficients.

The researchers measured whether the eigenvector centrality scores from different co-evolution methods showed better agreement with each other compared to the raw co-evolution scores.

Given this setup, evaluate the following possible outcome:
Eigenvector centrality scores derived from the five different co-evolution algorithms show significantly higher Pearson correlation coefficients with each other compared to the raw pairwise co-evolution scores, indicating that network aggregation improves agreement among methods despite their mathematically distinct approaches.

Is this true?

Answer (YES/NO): YES